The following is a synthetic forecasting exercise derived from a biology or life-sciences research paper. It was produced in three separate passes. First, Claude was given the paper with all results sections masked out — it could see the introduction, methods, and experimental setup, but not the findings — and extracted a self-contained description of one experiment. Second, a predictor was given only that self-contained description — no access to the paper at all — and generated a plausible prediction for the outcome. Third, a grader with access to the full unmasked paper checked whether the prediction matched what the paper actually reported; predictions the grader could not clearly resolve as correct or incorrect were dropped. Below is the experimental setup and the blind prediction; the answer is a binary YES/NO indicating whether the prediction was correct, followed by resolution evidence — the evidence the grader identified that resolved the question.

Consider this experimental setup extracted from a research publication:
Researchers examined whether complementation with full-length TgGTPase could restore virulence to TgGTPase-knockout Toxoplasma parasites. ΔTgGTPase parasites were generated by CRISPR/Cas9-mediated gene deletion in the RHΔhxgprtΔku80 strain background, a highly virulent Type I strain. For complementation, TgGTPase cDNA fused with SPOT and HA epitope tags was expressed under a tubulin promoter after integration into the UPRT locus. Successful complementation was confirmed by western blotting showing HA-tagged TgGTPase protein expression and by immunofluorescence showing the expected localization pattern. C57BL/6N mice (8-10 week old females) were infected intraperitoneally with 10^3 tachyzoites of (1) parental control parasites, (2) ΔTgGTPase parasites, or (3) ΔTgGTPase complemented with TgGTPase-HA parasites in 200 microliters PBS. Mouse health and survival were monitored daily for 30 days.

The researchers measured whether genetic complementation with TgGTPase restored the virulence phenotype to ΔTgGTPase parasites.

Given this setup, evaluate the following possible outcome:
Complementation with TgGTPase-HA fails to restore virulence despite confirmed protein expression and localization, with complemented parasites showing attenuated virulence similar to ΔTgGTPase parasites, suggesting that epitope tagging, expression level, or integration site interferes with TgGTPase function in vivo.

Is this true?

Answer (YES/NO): NO